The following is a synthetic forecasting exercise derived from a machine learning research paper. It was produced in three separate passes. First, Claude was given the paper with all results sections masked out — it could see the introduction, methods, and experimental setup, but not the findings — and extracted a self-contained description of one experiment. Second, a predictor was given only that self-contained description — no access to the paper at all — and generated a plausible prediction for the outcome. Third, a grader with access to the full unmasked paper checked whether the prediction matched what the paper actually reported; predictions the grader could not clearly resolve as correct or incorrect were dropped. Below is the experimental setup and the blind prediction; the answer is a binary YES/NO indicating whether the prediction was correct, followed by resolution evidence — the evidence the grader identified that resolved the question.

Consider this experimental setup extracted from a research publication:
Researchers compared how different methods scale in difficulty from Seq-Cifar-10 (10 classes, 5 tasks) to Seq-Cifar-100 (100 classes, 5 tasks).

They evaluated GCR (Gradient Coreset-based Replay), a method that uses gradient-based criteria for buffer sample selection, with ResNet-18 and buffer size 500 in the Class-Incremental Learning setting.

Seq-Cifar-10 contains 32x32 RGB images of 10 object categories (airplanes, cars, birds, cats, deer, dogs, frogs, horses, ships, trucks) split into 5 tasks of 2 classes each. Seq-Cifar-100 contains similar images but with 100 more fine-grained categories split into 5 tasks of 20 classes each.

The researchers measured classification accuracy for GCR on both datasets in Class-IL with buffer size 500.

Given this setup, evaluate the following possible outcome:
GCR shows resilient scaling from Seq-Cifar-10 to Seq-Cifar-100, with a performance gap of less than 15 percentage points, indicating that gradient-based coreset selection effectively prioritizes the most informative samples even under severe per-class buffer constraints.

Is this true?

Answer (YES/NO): NO